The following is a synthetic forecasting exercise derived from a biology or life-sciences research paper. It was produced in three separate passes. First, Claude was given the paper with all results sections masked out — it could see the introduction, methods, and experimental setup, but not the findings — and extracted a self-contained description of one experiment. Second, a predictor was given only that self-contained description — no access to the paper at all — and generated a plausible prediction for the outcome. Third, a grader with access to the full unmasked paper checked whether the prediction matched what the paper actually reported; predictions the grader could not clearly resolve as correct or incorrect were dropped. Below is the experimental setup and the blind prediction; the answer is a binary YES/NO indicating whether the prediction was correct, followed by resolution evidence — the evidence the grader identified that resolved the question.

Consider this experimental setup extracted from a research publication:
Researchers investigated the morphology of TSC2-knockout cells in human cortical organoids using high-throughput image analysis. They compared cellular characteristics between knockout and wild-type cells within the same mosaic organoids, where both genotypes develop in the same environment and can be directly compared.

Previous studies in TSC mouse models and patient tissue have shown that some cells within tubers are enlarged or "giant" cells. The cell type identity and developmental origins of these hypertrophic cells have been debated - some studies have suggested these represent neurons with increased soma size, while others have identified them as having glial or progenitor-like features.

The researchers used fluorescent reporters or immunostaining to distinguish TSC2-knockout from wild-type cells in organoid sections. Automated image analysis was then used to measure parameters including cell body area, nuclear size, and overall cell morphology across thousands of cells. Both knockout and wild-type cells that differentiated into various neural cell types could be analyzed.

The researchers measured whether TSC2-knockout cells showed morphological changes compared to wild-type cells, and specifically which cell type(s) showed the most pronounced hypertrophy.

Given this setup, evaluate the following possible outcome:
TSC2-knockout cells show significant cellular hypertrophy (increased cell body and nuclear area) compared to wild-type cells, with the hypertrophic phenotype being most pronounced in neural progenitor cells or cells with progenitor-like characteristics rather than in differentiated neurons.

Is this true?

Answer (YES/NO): NO